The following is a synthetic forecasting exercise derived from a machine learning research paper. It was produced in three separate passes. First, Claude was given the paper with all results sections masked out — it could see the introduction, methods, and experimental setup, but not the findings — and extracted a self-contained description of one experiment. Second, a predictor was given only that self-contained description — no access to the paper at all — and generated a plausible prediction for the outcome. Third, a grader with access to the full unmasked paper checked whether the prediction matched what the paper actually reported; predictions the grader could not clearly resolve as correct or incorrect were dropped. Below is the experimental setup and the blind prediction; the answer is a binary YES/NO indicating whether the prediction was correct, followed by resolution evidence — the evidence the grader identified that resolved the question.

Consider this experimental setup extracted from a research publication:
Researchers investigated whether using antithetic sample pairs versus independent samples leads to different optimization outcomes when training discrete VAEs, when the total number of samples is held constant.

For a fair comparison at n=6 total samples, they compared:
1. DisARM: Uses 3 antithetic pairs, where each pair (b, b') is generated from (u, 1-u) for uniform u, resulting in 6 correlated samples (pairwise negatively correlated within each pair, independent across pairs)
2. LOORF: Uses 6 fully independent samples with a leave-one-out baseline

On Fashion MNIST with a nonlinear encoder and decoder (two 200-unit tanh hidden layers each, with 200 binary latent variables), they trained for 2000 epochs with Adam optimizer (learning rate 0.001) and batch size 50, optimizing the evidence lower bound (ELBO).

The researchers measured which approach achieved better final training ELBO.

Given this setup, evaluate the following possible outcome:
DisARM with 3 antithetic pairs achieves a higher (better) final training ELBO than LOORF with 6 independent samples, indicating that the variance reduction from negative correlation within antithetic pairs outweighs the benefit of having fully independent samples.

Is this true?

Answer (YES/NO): NO